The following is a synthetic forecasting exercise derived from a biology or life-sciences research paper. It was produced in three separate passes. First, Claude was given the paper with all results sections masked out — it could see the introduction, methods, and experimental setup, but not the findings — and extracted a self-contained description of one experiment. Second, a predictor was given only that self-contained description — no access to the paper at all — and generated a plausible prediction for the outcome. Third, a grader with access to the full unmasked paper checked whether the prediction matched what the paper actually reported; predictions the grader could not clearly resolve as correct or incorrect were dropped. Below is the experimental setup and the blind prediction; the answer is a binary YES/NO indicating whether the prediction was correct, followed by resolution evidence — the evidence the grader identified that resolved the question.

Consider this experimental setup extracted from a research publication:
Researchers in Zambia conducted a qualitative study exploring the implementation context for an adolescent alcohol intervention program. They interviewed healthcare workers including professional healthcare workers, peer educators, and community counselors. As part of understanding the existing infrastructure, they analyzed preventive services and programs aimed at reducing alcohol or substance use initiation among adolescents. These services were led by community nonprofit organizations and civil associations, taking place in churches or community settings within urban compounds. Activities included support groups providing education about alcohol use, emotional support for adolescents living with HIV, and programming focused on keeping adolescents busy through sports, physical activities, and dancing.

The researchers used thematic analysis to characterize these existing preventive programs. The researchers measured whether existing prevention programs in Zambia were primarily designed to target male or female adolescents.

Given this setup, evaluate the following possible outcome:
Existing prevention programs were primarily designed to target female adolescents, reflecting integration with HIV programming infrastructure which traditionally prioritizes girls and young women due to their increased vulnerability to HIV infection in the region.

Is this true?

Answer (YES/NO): YES